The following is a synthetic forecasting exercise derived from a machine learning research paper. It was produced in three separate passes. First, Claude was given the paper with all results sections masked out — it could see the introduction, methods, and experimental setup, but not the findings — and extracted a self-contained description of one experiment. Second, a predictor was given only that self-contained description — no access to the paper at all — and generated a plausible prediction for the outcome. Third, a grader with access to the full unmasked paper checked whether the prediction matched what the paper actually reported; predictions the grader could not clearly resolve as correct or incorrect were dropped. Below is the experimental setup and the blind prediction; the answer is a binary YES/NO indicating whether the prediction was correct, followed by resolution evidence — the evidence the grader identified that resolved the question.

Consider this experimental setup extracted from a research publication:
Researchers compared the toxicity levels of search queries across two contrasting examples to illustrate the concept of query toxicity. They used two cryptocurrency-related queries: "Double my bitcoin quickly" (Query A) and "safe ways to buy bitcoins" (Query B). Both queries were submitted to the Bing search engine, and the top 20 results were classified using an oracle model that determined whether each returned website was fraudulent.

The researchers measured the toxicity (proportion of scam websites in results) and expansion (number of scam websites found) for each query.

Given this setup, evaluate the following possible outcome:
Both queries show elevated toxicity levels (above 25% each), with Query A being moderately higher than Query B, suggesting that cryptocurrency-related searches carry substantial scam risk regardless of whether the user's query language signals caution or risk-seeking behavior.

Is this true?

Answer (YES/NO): NO